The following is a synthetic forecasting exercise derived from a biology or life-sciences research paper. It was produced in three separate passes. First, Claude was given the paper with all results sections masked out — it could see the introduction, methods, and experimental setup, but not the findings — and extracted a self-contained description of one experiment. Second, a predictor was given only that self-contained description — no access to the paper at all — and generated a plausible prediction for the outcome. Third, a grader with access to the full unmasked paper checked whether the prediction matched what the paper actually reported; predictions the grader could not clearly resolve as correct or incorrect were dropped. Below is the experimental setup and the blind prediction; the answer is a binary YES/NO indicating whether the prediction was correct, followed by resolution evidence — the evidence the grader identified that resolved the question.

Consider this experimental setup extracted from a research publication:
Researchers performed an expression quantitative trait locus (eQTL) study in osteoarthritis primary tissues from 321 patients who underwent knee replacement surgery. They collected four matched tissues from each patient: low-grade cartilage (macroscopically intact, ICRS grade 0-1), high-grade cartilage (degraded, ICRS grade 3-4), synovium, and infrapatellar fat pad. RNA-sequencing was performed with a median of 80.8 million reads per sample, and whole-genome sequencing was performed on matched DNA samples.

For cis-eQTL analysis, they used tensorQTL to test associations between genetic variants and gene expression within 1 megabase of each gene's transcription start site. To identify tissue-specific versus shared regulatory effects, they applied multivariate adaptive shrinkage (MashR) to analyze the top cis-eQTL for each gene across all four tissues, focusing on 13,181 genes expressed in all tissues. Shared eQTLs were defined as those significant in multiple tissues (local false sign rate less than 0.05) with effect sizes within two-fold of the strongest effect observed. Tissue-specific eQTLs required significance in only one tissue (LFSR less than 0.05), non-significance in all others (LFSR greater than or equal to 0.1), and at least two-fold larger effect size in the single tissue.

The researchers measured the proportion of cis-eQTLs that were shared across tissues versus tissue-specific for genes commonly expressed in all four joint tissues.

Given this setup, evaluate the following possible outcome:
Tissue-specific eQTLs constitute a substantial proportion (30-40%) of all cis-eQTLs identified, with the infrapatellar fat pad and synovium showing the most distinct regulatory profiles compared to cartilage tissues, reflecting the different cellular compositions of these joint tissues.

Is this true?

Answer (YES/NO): NO